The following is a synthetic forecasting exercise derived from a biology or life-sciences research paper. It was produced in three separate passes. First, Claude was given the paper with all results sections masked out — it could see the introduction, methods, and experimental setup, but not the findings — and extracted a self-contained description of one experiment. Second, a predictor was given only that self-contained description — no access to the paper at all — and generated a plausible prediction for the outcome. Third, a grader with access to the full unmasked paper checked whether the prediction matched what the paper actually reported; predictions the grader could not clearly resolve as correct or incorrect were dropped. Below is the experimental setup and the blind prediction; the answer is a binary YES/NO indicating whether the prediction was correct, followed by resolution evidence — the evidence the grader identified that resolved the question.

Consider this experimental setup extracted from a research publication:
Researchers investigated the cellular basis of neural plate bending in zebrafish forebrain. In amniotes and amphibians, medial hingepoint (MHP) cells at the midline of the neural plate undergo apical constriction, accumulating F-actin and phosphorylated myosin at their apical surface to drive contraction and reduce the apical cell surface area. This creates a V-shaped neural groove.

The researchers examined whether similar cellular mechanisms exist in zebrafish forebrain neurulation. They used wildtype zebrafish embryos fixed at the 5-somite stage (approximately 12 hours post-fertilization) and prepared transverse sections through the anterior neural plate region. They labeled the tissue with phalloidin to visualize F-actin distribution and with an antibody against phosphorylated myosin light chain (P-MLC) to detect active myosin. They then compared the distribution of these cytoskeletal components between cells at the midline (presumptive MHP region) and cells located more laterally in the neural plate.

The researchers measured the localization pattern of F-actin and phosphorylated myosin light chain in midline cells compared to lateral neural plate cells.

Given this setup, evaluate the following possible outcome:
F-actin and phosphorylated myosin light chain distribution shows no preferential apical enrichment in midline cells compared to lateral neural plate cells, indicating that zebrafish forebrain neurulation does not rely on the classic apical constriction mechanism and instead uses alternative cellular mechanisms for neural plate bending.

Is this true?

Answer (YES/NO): NO